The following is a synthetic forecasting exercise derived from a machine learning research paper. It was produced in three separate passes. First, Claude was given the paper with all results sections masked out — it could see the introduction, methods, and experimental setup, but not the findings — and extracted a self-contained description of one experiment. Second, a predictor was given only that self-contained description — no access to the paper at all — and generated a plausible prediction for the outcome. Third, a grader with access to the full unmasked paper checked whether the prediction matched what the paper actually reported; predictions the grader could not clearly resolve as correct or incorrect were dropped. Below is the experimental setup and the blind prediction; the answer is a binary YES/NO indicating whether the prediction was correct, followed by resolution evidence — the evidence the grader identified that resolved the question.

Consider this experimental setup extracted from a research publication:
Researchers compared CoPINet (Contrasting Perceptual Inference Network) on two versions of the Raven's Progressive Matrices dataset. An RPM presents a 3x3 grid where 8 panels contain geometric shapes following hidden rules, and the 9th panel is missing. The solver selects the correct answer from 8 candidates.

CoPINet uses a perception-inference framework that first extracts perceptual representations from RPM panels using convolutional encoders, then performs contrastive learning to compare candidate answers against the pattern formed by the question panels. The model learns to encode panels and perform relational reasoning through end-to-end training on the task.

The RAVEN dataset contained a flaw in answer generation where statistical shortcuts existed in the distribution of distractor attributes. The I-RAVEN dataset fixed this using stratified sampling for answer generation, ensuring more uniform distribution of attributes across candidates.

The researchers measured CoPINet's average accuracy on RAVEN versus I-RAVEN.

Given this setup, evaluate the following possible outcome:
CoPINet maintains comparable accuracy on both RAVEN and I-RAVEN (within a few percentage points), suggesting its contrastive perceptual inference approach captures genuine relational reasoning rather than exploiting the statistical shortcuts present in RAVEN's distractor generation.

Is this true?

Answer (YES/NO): NO